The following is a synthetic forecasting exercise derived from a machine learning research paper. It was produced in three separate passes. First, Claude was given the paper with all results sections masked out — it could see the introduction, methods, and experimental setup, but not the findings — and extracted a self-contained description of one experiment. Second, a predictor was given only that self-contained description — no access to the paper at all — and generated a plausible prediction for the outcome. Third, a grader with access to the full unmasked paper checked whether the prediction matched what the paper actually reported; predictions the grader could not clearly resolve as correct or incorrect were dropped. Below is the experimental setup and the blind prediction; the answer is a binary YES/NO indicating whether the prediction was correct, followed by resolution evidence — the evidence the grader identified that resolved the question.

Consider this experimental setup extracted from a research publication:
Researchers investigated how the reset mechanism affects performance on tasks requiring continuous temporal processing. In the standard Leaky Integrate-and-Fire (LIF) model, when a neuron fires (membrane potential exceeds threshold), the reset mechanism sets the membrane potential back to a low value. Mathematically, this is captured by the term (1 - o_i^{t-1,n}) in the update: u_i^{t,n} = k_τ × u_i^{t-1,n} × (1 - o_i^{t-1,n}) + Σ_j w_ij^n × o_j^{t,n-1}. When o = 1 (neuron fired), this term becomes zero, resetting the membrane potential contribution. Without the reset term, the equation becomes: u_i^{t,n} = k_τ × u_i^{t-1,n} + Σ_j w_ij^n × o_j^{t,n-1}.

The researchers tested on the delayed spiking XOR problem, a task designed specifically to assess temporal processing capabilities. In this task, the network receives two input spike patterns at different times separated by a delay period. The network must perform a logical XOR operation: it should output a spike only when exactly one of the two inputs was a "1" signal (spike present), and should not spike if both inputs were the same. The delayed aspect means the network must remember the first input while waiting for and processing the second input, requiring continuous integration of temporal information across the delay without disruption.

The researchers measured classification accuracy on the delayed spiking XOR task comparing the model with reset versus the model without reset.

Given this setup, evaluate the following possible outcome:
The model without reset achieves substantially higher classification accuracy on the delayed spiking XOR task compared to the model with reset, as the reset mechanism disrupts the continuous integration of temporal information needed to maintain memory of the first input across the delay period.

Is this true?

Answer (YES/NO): YES